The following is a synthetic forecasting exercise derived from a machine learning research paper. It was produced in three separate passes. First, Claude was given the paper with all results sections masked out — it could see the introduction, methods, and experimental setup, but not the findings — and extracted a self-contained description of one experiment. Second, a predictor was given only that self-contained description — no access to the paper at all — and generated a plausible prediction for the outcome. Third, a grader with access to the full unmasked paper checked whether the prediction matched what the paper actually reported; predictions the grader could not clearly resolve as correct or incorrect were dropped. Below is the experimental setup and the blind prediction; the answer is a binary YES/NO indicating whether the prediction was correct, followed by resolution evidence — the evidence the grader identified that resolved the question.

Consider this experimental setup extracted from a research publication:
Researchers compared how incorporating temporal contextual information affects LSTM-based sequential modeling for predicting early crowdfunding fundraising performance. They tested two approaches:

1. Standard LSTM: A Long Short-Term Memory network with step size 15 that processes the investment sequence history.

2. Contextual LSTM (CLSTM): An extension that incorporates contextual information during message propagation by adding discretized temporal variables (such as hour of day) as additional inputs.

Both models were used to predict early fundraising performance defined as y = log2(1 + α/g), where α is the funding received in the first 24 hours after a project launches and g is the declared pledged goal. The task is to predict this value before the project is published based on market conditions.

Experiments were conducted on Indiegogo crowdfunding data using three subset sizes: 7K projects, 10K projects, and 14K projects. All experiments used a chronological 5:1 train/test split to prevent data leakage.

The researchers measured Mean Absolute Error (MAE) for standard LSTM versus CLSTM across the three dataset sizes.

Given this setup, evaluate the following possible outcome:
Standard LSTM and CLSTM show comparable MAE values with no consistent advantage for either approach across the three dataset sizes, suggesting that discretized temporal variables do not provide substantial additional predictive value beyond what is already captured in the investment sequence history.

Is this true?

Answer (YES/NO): YES